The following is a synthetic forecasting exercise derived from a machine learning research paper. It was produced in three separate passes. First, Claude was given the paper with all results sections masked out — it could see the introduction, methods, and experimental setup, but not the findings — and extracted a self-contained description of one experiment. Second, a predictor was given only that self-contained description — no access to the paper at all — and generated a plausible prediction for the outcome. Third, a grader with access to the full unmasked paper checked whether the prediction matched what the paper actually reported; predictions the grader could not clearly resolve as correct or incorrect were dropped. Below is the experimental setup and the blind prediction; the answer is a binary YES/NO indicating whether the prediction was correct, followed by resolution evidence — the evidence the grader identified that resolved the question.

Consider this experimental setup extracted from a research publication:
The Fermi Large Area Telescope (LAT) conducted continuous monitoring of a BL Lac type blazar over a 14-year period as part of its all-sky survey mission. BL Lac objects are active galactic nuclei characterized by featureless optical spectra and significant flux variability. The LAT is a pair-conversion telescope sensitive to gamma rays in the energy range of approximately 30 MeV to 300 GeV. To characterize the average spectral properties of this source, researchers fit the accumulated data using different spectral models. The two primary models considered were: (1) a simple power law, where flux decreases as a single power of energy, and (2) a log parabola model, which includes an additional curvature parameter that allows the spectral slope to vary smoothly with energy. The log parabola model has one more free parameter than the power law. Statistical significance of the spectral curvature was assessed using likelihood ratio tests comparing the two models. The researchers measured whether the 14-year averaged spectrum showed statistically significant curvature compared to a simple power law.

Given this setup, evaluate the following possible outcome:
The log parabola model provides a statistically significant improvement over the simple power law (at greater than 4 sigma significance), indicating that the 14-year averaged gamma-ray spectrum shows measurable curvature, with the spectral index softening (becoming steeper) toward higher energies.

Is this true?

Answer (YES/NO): YES